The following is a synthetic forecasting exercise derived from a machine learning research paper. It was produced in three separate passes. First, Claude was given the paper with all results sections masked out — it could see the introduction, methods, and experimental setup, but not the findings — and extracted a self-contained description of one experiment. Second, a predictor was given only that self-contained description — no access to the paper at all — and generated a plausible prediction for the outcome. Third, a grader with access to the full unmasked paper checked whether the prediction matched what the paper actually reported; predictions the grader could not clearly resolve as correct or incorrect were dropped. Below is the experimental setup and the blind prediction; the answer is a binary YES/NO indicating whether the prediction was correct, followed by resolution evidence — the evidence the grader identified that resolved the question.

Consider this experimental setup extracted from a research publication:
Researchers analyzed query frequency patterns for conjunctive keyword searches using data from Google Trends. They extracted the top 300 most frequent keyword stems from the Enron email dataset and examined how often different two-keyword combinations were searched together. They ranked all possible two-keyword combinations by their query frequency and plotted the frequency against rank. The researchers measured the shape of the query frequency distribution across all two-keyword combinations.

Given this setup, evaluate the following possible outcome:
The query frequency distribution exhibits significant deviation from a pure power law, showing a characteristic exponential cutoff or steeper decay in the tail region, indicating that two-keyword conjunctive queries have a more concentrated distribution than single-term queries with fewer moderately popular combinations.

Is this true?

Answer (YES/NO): NO